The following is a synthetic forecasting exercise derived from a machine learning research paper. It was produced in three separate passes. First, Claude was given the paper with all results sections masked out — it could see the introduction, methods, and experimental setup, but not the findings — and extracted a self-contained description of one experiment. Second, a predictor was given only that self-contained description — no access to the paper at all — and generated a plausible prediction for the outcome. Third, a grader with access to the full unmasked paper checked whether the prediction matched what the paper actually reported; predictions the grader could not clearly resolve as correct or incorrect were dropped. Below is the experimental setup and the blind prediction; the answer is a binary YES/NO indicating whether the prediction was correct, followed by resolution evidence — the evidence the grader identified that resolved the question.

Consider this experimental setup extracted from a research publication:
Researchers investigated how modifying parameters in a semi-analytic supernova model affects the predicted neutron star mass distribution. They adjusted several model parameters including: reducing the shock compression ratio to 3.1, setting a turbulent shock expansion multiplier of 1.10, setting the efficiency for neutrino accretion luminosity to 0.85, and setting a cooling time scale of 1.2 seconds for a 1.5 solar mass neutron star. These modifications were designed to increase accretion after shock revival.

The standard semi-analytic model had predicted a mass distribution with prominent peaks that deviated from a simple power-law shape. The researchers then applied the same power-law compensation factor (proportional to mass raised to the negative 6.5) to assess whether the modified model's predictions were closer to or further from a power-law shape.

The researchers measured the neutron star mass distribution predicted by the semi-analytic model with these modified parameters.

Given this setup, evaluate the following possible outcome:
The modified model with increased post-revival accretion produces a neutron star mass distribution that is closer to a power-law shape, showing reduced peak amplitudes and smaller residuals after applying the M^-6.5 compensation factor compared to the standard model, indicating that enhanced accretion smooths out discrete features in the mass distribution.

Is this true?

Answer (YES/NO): YES